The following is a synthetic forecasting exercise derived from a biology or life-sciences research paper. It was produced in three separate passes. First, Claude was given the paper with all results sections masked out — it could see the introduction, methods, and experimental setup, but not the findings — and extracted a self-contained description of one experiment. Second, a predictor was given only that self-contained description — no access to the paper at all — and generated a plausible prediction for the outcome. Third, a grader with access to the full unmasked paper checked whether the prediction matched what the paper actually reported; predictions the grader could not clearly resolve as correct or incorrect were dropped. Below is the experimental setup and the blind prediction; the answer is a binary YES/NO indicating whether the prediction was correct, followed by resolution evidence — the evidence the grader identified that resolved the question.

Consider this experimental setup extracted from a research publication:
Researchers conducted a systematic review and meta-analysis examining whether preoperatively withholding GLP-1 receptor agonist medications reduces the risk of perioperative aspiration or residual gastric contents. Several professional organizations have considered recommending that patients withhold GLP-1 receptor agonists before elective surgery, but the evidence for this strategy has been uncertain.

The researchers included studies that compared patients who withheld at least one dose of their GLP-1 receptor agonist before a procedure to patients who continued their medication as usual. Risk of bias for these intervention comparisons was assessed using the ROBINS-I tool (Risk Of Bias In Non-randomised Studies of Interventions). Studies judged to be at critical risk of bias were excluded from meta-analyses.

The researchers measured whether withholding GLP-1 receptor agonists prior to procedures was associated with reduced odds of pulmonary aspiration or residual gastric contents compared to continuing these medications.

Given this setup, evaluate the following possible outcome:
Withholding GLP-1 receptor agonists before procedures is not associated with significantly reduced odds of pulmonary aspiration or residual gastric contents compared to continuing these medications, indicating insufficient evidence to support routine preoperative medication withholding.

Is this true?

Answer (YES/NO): NO